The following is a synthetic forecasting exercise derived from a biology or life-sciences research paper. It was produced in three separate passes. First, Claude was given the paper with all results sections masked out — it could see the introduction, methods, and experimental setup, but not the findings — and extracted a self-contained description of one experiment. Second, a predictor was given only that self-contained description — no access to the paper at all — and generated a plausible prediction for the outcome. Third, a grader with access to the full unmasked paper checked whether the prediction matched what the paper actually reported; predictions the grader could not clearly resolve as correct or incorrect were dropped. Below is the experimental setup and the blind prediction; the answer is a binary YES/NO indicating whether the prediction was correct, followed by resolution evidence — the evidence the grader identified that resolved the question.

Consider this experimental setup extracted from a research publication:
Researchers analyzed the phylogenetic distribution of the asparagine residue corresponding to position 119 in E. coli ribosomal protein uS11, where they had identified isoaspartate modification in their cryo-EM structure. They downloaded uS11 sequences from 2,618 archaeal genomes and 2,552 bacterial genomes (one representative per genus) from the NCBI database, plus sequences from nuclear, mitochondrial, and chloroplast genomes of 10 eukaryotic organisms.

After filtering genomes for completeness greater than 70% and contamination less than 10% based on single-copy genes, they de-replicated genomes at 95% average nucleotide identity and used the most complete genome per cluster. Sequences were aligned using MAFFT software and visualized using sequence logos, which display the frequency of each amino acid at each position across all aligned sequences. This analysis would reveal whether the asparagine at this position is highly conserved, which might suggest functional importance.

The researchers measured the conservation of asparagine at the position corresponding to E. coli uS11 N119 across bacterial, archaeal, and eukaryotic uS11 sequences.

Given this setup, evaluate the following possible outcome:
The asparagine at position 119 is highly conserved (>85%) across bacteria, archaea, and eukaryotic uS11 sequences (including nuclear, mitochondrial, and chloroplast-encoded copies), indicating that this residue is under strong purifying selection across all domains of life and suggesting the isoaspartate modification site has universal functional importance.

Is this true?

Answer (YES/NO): NO